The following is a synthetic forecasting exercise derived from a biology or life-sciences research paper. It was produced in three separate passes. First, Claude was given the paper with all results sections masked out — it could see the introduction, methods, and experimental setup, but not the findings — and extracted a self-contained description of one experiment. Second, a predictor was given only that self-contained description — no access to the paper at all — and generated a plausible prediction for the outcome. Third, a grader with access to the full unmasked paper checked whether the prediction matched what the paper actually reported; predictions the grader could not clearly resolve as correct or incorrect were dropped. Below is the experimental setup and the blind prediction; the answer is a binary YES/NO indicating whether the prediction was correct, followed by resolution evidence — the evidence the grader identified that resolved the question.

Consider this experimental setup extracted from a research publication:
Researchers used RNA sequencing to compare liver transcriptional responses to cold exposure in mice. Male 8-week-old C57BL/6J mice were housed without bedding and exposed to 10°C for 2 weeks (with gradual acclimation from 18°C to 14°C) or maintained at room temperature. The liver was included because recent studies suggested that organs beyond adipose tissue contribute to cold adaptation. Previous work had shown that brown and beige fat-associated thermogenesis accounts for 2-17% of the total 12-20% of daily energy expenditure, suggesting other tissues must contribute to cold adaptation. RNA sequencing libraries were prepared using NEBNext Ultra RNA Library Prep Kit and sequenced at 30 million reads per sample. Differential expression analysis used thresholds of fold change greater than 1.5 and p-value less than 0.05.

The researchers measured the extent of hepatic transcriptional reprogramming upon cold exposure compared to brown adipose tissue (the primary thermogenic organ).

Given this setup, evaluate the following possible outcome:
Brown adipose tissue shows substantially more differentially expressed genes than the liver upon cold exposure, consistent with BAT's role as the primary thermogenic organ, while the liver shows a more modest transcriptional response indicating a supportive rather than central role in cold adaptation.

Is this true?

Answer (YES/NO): YES